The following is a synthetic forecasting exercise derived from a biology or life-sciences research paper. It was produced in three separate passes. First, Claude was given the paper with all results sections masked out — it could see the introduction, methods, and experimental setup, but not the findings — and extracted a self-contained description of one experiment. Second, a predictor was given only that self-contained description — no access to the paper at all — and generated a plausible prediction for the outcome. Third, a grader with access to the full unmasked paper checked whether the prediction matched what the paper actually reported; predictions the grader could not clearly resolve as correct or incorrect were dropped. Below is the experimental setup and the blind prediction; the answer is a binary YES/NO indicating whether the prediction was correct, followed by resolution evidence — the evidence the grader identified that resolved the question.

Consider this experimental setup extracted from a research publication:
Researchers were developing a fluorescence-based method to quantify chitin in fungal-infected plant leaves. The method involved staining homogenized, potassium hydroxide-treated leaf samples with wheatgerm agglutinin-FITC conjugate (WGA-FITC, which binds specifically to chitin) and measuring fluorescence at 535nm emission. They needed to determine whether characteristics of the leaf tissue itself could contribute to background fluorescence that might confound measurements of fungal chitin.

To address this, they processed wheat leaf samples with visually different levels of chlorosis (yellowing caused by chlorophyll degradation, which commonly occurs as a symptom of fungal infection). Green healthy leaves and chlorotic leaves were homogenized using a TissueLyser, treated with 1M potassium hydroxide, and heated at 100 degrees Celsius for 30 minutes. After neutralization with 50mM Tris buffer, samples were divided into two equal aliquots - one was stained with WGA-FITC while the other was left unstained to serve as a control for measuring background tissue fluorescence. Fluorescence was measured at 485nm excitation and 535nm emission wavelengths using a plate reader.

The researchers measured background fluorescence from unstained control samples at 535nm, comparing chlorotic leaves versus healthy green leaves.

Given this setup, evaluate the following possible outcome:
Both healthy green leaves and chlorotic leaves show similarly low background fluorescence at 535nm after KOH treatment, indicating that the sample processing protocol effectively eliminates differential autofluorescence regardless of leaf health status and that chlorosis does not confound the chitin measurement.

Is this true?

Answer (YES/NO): NO